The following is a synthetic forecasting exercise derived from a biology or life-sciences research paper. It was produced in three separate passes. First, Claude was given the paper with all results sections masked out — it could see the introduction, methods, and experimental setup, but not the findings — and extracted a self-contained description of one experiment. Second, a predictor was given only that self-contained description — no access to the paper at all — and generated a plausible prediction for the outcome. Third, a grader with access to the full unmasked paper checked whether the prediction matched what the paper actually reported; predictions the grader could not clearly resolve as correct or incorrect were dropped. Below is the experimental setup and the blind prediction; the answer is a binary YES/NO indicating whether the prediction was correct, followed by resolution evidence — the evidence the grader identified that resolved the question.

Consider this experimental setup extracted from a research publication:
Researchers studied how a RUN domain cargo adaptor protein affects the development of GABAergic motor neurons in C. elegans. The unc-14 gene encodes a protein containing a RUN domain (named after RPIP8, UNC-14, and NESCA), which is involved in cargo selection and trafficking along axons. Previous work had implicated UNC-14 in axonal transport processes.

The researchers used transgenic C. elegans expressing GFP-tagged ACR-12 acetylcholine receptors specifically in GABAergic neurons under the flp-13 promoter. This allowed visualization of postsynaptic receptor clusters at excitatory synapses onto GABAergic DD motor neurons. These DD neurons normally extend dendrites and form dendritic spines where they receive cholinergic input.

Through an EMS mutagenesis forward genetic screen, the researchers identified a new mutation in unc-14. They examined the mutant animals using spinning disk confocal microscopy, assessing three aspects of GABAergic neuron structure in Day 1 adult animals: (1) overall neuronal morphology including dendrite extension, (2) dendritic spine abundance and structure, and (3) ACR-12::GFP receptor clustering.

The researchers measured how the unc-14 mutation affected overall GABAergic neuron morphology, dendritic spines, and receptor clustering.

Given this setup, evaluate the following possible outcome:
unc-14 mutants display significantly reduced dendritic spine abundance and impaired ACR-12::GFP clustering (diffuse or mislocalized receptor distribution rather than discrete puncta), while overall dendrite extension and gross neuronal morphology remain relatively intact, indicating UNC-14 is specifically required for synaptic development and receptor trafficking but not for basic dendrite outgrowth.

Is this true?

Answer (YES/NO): NO